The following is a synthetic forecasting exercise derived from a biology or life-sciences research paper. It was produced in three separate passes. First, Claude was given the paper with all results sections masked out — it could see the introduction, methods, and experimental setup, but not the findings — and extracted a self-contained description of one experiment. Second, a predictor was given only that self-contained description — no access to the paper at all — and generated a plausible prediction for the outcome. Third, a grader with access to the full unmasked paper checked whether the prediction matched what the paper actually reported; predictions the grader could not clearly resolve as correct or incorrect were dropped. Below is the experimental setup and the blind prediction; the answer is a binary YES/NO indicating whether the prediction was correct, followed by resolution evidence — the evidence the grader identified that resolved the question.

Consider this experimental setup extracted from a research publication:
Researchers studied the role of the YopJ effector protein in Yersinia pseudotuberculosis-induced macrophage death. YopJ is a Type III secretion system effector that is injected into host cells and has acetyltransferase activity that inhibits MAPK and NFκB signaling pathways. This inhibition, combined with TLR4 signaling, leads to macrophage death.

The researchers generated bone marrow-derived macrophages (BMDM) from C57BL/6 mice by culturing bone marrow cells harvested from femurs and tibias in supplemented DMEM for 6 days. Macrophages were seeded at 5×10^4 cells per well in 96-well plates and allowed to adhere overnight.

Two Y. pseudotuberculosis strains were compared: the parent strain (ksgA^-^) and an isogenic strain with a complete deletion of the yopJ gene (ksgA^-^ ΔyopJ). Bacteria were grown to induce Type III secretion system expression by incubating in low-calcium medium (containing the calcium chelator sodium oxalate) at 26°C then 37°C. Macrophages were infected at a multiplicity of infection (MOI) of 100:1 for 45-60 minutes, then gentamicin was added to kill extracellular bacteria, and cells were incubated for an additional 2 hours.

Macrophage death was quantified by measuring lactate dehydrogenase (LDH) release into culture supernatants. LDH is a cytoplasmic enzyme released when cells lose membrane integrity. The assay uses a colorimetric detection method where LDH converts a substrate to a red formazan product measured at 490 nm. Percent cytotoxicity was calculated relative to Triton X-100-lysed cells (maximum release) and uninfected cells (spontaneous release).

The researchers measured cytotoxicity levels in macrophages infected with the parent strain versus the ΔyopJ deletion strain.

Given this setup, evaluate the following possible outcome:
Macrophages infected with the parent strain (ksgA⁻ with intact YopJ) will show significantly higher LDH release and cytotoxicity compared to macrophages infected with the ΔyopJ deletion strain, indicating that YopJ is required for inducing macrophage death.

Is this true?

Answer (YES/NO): YES